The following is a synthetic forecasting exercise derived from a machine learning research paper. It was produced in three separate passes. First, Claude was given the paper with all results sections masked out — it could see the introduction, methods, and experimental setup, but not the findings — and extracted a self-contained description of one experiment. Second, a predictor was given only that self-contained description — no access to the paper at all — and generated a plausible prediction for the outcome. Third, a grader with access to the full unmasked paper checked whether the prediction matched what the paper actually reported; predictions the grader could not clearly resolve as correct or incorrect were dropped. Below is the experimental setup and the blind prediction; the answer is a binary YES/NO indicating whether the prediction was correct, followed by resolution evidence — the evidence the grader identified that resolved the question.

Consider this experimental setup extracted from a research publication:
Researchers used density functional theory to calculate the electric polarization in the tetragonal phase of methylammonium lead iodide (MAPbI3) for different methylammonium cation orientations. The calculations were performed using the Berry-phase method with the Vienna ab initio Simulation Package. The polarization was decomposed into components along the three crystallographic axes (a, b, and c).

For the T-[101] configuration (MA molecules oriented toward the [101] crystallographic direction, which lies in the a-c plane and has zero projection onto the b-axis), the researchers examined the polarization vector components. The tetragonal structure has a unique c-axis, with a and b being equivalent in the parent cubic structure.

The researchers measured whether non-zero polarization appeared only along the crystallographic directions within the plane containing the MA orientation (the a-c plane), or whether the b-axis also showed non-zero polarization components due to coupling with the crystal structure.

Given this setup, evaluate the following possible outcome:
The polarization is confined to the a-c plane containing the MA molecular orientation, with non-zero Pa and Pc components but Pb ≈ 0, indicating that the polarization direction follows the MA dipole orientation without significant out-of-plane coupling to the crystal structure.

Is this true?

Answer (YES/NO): YES